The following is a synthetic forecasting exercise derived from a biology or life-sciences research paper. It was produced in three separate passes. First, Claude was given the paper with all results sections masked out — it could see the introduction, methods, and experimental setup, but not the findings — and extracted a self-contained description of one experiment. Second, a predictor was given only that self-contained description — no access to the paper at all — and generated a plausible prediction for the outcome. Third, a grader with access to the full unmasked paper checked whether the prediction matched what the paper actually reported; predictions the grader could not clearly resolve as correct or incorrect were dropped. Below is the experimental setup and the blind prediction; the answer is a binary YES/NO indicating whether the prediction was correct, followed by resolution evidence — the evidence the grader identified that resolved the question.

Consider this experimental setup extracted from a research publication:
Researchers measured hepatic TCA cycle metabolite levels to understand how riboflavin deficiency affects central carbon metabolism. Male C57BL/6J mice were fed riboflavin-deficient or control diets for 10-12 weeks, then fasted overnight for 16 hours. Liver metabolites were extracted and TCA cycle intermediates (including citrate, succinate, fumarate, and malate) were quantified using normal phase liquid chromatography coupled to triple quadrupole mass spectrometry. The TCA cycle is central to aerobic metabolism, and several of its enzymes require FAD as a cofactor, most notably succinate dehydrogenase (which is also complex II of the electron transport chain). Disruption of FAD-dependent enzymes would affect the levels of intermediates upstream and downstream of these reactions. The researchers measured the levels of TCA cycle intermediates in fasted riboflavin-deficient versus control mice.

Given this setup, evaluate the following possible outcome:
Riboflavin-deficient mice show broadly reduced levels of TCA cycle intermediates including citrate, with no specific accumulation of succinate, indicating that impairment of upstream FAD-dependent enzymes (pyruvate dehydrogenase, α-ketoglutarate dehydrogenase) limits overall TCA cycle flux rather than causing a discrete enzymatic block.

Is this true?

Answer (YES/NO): NO